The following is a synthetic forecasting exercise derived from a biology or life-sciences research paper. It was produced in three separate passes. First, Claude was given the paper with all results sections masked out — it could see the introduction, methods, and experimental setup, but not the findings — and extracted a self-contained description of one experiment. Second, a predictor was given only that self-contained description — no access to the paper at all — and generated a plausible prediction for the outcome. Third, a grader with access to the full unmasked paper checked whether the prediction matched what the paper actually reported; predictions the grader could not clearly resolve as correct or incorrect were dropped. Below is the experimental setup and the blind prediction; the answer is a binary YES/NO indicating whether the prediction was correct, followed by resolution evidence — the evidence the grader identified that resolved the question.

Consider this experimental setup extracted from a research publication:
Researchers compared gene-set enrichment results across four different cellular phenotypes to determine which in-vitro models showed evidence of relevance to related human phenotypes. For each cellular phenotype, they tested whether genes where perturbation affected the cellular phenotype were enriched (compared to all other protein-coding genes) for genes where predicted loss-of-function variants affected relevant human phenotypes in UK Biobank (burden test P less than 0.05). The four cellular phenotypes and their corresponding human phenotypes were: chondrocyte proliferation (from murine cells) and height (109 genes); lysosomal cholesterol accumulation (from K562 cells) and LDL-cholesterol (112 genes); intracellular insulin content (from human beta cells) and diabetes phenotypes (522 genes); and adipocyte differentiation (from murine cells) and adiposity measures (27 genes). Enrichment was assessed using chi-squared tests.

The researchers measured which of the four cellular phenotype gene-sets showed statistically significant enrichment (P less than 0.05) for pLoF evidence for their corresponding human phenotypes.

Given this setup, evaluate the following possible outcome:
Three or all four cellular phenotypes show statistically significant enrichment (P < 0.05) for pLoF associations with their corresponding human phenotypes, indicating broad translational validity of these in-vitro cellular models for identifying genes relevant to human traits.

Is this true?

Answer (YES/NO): NO